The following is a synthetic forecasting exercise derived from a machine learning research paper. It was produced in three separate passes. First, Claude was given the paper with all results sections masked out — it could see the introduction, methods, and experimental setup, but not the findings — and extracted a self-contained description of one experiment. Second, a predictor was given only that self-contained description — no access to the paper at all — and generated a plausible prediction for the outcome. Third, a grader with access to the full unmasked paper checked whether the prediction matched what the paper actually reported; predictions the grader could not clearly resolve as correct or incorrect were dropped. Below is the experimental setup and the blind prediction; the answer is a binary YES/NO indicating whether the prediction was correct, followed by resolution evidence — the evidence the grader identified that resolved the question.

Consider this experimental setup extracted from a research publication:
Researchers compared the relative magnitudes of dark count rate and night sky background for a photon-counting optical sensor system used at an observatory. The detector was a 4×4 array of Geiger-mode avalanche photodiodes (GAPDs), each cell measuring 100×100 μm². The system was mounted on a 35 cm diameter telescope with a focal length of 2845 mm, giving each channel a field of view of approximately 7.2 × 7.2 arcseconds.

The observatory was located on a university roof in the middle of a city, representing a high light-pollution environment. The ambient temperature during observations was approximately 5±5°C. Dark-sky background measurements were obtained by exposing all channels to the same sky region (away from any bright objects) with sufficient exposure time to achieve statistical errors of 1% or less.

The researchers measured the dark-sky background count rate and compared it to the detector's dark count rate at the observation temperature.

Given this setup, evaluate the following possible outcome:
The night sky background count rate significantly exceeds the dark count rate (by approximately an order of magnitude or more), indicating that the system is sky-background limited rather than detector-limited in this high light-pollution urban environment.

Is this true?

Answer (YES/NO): YES